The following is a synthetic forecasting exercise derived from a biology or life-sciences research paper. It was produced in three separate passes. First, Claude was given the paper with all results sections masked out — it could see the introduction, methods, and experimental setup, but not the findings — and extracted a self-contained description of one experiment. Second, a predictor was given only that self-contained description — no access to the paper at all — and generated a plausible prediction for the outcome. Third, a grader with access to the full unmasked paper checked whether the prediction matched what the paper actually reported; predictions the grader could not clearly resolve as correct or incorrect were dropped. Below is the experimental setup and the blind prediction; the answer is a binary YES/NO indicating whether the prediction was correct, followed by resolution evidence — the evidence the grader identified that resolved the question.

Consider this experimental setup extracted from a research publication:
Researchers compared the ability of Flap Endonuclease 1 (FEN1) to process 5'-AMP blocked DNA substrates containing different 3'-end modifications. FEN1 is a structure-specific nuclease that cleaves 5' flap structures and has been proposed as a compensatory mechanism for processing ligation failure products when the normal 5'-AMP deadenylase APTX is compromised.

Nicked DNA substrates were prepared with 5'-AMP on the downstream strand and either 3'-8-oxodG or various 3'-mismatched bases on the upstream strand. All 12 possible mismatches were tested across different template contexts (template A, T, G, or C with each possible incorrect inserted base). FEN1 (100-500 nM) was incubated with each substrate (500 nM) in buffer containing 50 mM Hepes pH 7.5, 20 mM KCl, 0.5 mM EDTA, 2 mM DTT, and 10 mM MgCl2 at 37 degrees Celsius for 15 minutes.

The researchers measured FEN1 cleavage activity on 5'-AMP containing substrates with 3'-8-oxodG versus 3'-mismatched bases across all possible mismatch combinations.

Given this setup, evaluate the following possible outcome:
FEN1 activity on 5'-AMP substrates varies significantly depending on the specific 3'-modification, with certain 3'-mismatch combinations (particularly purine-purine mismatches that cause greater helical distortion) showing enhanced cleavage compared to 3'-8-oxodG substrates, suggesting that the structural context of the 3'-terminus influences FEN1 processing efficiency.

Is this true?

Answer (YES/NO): NO